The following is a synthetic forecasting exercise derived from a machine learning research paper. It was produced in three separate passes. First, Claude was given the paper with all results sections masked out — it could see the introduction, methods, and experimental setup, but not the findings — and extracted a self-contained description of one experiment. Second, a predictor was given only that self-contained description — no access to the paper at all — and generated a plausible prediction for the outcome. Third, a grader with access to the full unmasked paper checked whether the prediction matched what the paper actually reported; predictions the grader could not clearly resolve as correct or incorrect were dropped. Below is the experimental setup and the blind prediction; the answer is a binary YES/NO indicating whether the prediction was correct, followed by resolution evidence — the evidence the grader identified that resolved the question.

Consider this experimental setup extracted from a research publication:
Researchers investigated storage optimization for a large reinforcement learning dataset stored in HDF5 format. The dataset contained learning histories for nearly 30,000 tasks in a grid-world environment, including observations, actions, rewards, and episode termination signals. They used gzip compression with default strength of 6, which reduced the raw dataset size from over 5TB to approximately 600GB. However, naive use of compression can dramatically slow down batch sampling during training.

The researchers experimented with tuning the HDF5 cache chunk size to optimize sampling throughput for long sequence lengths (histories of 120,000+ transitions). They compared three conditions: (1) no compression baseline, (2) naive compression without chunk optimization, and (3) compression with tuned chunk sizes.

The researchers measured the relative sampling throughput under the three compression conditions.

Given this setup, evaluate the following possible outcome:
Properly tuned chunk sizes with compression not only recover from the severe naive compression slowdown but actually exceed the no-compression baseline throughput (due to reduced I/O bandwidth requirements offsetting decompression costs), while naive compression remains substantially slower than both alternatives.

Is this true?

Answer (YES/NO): NO